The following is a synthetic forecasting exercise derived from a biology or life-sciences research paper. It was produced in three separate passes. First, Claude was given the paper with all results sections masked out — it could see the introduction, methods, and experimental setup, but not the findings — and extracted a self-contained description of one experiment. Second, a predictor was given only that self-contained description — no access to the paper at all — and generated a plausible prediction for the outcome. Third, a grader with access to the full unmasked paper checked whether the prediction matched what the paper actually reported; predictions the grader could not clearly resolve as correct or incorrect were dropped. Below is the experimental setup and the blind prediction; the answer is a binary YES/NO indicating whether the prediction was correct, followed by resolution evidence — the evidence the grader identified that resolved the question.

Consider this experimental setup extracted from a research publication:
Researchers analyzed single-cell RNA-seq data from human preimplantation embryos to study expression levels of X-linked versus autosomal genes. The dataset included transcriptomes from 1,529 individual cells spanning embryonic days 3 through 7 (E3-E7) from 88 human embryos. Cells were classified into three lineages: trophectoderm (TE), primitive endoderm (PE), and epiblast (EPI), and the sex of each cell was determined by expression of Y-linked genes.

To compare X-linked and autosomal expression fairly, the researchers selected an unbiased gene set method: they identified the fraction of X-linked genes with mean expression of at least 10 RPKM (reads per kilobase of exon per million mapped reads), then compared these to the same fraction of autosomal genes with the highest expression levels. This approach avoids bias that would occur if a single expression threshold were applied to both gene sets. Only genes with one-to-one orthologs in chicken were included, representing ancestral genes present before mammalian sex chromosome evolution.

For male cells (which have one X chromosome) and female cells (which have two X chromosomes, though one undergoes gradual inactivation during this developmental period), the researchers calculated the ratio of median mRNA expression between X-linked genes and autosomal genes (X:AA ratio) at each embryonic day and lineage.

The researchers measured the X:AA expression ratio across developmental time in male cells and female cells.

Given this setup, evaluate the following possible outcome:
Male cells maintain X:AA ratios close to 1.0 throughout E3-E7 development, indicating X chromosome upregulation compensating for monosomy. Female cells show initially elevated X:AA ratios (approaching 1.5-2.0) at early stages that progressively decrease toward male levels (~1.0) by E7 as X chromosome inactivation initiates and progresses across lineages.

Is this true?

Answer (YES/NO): NO